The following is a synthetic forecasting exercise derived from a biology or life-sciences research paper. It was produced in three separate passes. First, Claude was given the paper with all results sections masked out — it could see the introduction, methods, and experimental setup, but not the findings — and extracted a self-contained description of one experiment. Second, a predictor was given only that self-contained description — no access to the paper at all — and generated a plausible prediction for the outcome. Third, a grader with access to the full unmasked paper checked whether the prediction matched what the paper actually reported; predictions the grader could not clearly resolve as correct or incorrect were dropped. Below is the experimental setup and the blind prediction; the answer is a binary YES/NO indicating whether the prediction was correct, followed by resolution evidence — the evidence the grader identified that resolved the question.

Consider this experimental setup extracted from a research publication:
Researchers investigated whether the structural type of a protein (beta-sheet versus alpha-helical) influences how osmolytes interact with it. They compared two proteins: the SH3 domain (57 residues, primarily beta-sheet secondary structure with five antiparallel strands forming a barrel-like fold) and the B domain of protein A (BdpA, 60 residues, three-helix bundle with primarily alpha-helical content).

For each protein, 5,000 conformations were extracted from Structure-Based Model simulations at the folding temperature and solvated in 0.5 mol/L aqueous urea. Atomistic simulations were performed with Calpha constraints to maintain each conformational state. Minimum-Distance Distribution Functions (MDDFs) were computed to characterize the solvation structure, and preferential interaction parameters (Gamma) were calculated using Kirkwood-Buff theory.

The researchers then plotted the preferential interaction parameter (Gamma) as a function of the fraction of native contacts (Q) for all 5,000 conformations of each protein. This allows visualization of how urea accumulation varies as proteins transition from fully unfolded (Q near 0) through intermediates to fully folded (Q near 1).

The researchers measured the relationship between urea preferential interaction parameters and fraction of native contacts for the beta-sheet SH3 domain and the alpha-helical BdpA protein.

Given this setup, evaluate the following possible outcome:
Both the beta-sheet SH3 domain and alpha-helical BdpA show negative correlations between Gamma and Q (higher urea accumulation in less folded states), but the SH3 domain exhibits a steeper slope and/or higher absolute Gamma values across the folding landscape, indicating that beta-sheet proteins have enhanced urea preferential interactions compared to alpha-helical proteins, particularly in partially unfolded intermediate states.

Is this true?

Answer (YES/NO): NO